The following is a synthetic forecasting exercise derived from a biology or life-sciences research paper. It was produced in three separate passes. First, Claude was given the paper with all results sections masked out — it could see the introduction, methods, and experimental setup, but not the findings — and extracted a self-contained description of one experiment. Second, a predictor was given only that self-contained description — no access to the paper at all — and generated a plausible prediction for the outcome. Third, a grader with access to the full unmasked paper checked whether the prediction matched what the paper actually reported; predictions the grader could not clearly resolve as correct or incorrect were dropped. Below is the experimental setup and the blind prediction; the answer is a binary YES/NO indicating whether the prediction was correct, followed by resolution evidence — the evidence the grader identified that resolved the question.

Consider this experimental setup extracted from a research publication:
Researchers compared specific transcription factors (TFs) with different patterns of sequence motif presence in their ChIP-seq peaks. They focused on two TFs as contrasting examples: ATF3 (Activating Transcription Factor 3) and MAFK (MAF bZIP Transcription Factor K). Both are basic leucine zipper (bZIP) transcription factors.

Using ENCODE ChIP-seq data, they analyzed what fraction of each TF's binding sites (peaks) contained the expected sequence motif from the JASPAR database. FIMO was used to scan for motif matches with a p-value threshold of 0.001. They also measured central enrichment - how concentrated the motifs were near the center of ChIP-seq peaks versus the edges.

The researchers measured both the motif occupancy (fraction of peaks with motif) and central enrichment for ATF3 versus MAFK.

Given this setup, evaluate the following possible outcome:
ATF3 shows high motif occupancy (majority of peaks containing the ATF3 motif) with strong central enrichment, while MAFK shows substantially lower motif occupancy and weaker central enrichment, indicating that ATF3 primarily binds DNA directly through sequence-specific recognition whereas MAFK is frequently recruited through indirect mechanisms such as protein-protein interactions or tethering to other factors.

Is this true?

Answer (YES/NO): NO